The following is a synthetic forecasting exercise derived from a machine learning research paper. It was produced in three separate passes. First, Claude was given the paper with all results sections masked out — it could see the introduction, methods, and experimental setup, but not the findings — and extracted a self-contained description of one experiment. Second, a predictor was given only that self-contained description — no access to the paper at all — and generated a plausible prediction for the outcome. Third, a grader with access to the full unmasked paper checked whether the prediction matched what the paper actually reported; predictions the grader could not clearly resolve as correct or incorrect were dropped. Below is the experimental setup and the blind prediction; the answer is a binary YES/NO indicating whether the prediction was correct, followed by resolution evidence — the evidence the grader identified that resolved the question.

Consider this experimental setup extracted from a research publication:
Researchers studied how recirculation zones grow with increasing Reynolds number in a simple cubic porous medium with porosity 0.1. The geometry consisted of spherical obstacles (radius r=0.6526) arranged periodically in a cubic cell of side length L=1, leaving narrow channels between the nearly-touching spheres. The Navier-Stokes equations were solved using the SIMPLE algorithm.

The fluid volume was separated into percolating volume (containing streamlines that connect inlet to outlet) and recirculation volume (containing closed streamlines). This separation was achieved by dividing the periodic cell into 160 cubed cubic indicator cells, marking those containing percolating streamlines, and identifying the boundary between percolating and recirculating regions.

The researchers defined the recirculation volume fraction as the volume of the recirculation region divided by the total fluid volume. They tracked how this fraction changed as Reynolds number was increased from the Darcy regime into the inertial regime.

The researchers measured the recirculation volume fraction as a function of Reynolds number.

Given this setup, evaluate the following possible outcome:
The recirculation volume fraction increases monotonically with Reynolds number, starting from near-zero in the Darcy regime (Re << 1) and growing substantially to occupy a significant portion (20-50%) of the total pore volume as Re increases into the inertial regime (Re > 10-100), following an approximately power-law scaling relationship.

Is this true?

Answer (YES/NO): NO